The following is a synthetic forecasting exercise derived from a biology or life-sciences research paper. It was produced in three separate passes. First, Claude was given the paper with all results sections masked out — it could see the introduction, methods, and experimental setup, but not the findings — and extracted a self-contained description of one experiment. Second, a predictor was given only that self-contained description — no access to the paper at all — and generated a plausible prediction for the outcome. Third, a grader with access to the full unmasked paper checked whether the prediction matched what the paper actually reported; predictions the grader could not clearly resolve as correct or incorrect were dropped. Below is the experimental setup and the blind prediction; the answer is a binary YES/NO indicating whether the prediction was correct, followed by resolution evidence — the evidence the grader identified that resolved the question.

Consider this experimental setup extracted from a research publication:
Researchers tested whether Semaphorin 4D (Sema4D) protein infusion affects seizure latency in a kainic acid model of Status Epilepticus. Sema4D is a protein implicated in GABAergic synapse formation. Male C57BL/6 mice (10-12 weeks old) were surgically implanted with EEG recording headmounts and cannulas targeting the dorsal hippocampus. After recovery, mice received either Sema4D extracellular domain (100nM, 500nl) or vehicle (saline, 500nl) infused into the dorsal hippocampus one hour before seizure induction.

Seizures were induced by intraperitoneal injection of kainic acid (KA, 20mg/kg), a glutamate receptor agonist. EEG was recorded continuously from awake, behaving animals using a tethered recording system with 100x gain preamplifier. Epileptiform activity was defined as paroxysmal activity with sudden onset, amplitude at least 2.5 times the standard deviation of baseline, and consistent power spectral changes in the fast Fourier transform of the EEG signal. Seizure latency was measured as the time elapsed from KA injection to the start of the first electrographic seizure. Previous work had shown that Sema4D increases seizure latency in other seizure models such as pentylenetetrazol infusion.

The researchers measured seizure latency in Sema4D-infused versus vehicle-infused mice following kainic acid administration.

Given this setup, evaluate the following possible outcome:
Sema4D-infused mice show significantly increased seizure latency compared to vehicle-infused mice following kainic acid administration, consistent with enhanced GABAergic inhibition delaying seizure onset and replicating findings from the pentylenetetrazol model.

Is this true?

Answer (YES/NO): YES